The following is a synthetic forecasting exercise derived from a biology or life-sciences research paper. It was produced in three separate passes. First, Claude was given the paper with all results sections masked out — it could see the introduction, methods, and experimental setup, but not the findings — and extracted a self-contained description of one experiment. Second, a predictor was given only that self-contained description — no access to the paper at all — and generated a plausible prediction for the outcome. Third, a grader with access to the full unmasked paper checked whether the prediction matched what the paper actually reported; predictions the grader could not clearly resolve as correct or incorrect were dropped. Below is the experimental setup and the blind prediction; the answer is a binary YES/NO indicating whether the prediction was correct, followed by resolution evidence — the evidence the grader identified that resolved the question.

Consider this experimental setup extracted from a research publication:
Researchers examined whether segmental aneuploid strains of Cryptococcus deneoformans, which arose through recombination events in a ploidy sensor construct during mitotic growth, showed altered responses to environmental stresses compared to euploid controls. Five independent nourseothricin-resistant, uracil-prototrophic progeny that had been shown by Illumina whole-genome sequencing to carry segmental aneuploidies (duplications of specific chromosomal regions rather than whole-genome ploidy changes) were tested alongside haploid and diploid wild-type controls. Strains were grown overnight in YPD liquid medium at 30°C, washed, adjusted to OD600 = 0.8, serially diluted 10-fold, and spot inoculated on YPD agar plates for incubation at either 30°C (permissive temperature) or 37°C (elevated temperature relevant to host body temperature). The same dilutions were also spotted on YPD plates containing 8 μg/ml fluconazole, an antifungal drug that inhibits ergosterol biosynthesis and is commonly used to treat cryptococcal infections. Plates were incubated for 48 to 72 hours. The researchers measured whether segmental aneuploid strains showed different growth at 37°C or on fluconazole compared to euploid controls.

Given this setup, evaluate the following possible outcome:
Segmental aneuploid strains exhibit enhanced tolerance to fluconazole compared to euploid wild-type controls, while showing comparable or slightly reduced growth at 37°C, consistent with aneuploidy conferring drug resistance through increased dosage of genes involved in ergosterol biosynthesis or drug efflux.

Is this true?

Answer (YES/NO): YES